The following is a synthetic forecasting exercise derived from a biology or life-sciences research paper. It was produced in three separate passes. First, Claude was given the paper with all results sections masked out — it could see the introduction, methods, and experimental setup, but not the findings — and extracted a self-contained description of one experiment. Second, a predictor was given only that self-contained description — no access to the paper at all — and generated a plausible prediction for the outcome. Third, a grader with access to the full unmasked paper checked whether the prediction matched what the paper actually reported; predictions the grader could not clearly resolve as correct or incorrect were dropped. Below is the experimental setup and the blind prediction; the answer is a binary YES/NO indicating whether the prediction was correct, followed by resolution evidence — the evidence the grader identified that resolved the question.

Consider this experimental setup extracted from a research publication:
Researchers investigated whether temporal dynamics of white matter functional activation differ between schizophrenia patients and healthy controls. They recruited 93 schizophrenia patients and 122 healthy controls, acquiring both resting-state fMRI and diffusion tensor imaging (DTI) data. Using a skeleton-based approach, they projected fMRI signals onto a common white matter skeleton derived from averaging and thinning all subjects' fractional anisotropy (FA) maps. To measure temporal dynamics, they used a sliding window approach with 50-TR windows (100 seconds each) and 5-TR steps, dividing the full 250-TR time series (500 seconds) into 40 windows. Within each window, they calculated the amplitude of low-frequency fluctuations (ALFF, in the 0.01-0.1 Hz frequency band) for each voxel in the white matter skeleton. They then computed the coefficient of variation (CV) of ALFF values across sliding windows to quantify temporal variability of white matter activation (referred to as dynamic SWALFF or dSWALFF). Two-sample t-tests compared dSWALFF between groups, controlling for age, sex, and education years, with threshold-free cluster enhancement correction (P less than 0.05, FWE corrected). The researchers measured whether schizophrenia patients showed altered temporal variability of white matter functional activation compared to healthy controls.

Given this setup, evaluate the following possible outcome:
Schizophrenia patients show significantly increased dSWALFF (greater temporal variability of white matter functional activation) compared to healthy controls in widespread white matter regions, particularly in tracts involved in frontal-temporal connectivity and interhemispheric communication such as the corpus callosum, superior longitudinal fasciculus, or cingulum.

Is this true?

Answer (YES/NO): NO